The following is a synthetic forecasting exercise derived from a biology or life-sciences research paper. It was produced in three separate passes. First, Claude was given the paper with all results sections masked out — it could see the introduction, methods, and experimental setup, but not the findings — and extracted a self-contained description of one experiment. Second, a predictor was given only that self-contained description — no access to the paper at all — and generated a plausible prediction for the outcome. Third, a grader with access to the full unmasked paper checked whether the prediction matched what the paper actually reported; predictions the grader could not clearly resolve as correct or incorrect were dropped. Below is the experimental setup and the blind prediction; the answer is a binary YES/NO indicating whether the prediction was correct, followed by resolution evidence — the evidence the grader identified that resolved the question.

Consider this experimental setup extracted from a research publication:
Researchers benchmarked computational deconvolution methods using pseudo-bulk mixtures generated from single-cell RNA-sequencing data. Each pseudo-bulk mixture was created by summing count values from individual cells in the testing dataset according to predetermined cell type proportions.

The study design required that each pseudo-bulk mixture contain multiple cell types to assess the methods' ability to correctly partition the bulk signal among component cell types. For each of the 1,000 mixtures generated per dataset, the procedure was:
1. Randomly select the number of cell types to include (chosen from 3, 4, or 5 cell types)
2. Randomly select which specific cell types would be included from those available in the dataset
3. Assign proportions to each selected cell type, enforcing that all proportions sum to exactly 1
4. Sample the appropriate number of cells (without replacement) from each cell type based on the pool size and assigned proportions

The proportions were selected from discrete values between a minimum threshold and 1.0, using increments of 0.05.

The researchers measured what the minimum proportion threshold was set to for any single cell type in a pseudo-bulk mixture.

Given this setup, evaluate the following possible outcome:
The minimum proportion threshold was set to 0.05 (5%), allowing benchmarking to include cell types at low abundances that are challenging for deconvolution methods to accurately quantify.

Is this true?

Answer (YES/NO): YES